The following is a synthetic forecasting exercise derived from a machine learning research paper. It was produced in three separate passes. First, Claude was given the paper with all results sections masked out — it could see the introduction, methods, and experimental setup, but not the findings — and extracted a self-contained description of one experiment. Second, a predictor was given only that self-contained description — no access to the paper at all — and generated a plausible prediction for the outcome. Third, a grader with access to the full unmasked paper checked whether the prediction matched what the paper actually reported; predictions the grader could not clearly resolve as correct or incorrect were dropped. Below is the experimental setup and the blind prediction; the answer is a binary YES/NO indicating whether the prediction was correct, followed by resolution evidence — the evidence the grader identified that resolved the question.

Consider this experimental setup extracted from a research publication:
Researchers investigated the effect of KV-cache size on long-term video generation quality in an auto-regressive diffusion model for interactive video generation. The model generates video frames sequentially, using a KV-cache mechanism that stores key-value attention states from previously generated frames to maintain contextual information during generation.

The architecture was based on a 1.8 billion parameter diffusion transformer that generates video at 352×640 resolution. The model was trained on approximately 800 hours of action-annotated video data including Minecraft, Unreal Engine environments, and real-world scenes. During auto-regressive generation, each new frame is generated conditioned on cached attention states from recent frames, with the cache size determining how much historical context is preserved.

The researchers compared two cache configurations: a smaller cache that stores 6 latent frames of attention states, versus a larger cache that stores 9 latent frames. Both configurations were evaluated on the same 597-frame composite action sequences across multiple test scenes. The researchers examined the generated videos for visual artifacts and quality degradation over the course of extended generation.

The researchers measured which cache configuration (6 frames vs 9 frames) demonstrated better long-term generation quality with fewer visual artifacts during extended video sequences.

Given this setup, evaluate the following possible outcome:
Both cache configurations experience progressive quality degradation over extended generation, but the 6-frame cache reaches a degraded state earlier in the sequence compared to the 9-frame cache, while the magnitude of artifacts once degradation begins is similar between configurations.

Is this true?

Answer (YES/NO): NO